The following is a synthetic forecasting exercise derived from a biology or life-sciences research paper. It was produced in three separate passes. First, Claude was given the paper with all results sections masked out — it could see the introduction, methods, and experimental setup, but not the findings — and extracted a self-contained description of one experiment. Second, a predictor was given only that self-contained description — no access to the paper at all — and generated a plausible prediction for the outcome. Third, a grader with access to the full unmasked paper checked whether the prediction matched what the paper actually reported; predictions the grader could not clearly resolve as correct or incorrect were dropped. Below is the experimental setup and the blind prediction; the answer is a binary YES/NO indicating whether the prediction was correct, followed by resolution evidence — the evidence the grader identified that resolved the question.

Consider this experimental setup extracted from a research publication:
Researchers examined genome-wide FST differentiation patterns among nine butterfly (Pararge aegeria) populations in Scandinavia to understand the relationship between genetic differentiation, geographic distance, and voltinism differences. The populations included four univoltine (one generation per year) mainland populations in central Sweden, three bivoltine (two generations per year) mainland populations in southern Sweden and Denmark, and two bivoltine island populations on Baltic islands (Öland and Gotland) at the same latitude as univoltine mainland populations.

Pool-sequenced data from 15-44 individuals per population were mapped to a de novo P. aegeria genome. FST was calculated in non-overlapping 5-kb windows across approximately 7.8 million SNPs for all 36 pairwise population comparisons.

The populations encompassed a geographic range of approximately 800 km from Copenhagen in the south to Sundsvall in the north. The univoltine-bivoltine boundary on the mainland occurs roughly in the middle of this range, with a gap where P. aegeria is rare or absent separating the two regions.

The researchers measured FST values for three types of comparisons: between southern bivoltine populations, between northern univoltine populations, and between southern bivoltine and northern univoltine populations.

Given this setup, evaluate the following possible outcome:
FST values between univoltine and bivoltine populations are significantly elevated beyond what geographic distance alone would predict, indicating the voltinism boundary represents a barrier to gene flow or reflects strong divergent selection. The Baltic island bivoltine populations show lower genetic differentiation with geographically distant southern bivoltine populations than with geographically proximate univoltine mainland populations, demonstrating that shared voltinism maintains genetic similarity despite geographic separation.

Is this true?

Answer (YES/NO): NO